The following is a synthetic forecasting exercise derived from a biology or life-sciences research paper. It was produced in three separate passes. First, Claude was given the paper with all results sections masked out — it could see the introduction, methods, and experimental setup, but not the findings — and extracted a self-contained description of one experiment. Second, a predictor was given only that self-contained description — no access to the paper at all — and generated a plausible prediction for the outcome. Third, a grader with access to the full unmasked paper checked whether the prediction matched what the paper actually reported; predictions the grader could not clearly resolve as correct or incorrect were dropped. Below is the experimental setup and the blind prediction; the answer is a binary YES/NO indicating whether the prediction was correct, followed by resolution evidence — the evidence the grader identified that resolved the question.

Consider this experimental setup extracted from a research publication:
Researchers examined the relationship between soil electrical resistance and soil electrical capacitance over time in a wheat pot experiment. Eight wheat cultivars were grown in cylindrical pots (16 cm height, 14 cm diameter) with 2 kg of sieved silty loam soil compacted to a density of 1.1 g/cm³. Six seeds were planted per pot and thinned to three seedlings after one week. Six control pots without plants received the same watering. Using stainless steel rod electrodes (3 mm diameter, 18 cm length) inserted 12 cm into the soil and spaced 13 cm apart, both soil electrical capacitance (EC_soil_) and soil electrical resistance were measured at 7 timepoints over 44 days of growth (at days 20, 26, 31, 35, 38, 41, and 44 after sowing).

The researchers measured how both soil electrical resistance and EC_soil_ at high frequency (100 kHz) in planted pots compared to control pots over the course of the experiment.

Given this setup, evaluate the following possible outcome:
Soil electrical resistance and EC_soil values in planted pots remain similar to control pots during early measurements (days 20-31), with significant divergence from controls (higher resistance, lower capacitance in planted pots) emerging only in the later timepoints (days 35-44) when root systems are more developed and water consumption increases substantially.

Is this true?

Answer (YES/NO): NO